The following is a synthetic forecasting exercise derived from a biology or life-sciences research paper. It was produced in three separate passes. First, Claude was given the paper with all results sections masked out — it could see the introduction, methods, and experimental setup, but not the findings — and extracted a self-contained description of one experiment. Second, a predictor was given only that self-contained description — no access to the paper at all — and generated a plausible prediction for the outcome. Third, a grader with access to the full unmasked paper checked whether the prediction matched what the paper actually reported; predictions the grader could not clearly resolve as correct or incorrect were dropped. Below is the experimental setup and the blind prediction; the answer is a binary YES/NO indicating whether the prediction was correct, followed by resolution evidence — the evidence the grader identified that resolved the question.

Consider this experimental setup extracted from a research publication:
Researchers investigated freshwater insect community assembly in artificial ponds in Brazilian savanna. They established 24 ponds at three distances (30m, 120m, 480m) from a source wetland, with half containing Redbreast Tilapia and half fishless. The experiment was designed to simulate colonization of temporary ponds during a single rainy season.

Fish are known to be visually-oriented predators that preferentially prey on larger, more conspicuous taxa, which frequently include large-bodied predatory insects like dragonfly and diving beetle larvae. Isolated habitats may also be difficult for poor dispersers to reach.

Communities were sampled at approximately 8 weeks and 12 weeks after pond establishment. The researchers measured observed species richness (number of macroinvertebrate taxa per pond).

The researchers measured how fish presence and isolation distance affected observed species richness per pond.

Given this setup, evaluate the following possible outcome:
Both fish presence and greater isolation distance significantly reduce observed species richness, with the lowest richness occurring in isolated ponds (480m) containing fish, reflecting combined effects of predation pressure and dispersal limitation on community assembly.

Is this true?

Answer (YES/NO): NO